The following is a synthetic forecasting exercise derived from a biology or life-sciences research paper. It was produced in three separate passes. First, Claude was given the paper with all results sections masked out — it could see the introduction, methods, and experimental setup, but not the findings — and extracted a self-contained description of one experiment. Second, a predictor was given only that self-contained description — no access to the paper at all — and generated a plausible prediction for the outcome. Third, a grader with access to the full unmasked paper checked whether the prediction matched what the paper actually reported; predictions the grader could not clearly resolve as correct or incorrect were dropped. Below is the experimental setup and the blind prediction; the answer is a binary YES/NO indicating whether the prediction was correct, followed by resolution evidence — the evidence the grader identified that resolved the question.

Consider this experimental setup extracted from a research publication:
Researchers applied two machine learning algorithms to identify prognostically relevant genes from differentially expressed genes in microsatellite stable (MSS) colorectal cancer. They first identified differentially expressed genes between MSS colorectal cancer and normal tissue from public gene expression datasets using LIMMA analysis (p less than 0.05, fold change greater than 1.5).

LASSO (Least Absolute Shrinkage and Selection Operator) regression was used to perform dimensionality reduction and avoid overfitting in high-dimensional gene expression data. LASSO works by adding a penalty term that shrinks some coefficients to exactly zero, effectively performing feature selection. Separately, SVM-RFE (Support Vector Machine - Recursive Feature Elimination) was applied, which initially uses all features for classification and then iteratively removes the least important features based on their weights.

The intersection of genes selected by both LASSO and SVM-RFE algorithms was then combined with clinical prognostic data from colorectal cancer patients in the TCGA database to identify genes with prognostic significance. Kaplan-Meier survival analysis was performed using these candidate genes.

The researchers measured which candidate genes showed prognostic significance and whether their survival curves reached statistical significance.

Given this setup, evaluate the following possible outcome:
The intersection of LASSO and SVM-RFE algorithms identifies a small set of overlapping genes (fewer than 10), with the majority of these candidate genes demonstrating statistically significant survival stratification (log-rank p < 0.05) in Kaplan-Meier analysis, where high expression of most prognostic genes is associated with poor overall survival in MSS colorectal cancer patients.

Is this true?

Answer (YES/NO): NO